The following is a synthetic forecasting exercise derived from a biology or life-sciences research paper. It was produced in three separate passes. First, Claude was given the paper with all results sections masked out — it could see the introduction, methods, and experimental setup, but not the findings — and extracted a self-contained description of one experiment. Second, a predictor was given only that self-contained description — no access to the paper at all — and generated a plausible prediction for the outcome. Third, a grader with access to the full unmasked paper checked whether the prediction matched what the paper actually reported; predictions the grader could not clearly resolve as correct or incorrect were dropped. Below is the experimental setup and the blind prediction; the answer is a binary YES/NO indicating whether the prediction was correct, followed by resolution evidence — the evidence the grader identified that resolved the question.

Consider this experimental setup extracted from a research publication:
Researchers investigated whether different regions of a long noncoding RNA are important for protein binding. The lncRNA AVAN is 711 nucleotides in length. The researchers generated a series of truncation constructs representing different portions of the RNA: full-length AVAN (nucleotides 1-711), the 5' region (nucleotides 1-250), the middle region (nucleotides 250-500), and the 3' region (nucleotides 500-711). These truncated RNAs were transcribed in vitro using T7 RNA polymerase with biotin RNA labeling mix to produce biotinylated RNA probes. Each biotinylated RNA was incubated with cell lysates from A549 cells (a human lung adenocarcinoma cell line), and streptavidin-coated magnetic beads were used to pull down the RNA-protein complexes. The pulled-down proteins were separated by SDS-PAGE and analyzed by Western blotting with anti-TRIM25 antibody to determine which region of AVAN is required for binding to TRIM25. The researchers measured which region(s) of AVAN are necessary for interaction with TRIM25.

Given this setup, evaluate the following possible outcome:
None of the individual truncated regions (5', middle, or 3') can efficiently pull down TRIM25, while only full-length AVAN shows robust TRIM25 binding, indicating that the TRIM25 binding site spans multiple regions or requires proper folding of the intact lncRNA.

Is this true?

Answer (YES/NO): NO